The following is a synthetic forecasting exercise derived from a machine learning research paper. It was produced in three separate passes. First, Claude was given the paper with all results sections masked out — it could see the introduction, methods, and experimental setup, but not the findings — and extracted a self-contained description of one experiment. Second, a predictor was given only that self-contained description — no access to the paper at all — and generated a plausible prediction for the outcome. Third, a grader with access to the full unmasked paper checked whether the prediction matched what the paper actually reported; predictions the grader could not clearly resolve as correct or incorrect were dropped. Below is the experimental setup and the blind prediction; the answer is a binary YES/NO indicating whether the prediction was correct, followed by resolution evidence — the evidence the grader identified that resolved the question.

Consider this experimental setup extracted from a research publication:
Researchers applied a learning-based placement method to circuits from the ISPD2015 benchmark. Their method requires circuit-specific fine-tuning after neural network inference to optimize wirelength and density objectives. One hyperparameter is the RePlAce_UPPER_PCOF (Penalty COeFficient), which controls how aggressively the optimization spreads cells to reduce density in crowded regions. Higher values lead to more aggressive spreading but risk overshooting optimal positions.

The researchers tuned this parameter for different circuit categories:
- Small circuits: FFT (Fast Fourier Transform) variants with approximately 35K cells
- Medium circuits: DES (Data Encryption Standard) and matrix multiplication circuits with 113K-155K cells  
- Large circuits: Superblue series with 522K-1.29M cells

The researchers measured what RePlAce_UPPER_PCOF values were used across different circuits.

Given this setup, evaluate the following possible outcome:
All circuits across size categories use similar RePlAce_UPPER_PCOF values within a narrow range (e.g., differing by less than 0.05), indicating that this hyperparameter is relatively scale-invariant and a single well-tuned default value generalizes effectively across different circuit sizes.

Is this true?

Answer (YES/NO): NO